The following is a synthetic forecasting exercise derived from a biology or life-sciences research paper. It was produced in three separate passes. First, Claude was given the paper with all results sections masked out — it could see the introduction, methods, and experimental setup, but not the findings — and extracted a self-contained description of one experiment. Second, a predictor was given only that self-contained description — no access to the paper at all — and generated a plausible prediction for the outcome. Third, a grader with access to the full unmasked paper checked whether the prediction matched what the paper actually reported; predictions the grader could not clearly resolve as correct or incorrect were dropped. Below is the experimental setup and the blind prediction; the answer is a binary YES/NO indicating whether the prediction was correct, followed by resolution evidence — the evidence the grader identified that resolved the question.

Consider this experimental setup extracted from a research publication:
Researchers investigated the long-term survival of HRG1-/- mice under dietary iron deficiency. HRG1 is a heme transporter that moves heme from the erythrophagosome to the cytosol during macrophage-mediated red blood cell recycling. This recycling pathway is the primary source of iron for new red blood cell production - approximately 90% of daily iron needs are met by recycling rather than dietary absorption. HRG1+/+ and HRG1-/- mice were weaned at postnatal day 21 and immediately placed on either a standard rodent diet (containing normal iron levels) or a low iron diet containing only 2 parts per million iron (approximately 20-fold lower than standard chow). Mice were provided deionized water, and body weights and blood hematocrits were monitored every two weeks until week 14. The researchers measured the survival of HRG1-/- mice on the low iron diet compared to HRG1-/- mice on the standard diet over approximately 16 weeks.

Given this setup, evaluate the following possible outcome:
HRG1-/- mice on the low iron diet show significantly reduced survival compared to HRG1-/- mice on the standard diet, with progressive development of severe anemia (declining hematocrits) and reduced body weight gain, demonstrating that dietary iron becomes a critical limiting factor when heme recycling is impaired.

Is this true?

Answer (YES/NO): YES